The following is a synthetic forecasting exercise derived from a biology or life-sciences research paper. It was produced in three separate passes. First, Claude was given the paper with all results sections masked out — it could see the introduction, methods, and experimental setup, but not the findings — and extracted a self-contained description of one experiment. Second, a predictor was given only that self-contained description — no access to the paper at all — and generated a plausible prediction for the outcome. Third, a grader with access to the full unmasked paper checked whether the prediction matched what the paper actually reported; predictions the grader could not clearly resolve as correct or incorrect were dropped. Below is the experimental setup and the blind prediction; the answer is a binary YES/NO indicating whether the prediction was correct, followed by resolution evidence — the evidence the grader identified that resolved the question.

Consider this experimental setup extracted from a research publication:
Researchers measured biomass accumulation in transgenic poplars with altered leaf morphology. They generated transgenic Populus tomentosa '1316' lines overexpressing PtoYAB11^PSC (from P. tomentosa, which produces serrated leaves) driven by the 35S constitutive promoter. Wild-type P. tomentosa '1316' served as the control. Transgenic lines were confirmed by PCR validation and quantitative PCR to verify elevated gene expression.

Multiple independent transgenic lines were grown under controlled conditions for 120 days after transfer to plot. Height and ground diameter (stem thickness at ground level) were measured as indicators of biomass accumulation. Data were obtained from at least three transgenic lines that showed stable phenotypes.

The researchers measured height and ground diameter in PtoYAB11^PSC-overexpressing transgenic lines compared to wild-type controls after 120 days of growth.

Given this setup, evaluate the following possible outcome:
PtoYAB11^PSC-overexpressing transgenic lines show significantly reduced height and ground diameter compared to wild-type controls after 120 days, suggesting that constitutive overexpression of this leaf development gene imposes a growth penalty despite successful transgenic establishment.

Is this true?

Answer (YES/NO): NO